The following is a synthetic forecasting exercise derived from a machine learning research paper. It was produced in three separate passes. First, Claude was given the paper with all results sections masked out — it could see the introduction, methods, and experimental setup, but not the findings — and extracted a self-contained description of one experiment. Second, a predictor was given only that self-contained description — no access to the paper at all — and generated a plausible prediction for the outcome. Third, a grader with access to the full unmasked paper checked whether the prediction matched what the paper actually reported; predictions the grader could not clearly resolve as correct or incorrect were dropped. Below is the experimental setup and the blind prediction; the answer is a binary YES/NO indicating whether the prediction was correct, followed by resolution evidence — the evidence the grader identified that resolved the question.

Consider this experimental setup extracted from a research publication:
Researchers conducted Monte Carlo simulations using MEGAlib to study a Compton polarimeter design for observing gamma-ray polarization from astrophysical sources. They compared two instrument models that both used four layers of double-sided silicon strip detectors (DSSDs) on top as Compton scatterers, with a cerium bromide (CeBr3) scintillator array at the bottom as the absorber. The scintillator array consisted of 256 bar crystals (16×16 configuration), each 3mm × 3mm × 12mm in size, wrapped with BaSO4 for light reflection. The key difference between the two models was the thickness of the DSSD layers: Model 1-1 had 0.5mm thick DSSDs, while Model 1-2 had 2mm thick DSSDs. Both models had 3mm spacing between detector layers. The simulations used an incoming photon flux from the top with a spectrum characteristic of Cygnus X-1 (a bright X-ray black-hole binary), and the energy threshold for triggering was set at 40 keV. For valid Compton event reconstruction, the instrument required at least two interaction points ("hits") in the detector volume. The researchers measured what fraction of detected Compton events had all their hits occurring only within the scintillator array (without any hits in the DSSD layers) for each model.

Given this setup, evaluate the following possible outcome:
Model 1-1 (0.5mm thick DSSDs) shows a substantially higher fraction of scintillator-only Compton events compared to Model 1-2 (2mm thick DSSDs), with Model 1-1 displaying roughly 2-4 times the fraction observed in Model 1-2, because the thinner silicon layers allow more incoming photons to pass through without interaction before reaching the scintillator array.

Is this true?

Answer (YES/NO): NO